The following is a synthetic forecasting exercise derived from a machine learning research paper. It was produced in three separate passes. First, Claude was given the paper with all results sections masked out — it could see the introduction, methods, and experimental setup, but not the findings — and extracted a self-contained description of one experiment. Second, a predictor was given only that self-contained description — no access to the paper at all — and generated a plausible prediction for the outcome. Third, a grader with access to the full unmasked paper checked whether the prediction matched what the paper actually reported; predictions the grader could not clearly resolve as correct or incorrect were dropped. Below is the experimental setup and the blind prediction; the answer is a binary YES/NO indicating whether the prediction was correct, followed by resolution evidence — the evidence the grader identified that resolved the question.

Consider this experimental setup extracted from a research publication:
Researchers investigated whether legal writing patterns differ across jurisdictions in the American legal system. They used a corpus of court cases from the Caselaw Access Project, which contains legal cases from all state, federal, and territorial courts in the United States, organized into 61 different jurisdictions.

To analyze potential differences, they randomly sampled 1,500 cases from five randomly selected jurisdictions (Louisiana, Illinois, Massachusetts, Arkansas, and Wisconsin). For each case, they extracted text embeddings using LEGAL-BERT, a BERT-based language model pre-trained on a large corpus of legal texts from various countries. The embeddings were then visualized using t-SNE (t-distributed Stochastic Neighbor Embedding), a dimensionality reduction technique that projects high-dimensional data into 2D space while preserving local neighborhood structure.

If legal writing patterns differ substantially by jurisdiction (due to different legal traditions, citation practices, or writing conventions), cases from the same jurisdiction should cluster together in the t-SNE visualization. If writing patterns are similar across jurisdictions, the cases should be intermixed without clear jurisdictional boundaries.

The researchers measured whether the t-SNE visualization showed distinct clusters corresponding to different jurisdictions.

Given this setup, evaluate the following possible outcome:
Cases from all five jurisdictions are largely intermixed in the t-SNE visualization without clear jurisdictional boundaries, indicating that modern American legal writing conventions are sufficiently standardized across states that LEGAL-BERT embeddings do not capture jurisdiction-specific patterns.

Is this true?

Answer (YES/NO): YES